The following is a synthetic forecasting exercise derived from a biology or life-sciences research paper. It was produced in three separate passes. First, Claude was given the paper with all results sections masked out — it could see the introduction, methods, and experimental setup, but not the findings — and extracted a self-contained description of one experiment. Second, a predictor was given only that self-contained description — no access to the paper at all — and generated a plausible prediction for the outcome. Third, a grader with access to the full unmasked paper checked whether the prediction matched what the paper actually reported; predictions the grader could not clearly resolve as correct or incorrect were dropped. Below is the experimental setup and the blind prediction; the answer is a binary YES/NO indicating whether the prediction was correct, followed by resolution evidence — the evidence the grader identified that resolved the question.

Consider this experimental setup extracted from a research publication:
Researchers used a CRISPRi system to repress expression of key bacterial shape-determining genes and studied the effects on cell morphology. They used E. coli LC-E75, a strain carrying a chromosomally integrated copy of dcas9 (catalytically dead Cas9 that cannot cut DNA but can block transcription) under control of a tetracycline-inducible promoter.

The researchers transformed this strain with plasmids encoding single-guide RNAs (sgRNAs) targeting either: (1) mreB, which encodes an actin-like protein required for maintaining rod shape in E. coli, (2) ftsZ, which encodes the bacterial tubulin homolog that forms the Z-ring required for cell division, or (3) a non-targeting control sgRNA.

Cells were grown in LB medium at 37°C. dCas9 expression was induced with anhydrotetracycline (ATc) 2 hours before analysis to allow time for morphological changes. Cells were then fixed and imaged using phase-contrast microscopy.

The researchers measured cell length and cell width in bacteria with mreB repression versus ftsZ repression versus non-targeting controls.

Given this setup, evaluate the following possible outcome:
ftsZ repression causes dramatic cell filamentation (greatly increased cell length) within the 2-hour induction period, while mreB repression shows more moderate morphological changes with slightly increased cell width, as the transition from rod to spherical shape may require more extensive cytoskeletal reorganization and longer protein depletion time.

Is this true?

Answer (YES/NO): NO